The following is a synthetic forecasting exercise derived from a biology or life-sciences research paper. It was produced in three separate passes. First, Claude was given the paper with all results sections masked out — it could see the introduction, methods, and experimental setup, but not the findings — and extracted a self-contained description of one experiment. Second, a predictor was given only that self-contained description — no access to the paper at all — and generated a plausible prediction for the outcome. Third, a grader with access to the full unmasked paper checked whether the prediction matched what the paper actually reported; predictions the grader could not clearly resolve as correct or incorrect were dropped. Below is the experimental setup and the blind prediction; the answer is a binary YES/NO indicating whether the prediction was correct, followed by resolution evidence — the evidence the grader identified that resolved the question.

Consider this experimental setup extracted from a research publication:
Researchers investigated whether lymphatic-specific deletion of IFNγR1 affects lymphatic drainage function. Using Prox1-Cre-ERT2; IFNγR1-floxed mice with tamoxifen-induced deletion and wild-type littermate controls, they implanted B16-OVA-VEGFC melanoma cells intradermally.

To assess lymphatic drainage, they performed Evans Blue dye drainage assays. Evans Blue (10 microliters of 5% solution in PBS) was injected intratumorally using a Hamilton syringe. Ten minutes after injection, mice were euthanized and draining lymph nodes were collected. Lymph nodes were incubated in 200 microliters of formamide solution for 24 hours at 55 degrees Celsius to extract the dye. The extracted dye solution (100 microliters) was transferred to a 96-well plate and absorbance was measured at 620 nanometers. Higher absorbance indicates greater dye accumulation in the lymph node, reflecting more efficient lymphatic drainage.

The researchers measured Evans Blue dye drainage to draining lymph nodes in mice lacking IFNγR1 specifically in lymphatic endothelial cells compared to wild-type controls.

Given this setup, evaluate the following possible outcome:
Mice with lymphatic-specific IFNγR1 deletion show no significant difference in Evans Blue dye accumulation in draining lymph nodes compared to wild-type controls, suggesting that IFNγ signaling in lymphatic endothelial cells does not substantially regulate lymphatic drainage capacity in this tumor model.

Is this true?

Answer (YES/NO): YES